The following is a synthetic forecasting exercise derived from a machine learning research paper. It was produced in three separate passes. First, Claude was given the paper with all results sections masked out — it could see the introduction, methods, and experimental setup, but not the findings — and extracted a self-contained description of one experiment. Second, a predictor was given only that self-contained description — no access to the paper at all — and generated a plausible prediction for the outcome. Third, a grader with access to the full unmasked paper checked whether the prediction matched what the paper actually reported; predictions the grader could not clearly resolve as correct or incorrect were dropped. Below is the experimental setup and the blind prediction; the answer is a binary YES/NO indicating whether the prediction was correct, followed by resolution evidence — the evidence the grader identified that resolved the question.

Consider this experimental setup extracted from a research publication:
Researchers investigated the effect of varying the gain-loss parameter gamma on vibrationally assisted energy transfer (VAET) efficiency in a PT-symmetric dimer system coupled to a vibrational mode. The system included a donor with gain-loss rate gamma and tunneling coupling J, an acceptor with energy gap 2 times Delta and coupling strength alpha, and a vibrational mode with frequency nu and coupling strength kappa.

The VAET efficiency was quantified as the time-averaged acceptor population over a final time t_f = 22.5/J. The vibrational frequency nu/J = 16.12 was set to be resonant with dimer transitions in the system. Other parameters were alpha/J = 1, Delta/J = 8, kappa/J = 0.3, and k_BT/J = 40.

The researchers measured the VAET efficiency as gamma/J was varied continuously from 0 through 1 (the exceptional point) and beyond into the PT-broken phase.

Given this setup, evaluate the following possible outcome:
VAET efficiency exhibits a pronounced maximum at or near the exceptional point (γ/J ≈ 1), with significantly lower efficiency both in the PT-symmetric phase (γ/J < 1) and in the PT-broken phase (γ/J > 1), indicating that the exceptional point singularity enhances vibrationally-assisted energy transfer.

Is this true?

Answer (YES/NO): YES